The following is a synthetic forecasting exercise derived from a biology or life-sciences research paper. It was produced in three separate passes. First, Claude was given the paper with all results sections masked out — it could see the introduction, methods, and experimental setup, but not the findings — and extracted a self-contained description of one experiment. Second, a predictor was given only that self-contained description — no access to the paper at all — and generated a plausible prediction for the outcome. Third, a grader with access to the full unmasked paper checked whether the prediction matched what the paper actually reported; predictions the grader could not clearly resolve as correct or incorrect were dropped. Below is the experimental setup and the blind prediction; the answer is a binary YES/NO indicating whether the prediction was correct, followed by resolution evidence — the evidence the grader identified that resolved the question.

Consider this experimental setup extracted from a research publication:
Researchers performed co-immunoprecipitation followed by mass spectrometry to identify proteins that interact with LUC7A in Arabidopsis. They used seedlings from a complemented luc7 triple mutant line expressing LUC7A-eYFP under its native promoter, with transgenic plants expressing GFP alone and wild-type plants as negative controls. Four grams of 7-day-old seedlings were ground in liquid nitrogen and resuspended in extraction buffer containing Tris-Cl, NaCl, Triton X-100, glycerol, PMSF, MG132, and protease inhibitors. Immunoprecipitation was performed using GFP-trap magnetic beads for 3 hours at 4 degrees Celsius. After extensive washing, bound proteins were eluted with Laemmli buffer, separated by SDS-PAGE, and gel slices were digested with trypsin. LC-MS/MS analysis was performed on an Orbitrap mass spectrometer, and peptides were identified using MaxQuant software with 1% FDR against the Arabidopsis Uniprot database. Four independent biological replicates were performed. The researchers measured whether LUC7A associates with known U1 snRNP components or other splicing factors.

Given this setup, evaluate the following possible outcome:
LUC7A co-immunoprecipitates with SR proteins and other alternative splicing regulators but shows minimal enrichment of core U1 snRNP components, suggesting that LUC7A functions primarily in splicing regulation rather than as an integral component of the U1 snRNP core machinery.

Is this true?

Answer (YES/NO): NO